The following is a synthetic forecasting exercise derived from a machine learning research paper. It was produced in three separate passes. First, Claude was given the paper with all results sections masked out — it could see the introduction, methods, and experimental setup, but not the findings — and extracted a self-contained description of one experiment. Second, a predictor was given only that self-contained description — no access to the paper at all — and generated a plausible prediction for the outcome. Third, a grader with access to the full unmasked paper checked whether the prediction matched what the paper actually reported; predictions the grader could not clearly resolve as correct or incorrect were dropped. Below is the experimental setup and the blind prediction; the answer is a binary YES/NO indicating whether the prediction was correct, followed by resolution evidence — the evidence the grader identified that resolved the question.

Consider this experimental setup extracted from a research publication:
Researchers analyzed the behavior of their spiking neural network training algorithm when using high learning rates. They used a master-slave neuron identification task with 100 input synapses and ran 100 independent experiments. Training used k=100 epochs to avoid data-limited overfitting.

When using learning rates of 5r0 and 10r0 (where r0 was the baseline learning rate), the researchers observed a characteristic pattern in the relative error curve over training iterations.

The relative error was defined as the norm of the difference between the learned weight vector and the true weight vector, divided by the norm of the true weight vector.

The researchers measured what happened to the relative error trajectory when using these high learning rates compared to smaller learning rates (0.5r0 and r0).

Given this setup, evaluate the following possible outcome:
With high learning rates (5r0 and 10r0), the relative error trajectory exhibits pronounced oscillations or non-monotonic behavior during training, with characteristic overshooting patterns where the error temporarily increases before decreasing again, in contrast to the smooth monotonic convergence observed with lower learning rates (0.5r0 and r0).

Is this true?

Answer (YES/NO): NO